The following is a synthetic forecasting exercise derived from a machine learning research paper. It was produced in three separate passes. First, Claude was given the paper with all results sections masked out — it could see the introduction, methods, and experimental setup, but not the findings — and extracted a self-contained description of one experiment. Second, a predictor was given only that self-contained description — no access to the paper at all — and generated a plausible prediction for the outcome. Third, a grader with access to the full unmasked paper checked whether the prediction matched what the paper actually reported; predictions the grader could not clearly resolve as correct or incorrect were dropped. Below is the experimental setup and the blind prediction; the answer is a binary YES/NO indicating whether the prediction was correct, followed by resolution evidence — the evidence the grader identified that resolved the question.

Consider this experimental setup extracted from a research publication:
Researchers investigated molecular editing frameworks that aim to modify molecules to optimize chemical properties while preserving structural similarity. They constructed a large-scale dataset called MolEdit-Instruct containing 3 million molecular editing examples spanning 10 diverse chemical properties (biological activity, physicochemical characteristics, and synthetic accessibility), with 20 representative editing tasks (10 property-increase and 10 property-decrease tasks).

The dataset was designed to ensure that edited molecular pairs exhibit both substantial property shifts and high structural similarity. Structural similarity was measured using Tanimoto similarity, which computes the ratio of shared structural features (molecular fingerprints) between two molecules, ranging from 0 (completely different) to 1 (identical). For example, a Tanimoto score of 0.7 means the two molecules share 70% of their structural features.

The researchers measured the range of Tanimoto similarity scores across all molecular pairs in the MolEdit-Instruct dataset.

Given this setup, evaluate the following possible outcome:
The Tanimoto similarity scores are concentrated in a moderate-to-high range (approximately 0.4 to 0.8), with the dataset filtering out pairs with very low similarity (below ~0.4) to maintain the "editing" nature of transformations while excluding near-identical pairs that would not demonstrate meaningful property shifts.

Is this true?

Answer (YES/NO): NO